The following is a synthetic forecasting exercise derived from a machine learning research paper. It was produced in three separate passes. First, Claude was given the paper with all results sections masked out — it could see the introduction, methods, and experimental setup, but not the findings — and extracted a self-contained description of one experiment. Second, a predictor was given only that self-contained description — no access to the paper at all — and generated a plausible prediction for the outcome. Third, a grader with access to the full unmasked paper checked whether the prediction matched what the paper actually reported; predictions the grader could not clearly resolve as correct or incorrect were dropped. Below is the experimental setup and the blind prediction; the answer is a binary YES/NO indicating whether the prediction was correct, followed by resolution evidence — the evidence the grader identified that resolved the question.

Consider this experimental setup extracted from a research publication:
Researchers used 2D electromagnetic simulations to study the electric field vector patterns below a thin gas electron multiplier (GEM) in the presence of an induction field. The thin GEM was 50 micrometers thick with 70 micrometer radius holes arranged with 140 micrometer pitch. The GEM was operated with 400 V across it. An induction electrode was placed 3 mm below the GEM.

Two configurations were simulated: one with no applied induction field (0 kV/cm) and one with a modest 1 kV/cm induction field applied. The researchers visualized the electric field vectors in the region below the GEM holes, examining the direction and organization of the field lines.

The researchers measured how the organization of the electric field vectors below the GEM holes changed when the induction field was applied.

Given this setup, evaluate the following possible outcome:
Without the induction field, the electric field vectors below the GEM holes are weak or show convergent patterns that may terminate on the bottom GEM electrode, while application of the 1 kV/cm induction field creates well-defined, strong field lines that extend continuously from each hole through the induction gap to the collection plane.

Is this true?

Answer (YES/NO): YES